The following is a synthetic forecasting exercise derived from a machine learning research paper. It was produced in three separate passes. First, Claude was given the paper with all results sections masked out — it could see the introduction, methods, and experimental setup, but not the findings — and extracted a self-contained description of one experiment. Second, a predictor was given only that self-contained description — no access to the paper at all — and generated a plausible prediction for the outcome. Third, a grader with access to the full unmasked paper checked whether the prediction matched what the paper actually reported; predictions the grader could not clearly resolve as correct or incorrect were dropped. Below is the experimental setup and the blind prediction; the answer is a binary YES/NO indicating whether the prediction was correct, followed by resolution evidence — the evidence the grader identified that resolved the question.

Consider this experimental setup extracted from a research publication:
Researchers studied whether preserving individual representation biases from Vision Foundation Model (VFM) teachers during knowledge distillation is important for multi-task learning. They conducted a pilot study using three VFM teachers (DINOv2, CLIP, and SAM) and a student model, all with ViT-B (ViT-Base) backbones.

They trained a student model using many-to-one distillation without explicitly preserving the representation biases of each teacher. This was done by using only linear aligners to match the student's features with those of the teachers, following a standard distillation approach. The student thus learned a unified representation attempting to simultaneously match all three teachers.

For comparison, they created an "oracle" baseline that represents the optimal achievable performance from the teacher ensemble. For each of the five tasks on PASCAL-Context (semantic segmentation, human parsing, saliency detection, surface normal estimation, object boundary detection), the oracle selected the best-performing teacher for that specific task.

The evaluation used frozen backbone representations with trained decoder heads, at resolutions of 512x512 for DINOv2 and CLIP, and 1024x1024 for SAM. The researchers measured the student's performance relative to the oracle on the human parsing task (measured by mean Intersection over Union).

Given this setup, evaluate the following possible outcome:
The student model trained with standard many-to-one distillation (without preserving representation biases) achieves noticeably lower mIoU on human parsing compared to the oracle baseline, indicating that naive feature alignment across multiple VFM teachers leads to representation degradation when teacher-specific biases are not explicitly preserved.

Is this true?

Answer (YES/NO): YES